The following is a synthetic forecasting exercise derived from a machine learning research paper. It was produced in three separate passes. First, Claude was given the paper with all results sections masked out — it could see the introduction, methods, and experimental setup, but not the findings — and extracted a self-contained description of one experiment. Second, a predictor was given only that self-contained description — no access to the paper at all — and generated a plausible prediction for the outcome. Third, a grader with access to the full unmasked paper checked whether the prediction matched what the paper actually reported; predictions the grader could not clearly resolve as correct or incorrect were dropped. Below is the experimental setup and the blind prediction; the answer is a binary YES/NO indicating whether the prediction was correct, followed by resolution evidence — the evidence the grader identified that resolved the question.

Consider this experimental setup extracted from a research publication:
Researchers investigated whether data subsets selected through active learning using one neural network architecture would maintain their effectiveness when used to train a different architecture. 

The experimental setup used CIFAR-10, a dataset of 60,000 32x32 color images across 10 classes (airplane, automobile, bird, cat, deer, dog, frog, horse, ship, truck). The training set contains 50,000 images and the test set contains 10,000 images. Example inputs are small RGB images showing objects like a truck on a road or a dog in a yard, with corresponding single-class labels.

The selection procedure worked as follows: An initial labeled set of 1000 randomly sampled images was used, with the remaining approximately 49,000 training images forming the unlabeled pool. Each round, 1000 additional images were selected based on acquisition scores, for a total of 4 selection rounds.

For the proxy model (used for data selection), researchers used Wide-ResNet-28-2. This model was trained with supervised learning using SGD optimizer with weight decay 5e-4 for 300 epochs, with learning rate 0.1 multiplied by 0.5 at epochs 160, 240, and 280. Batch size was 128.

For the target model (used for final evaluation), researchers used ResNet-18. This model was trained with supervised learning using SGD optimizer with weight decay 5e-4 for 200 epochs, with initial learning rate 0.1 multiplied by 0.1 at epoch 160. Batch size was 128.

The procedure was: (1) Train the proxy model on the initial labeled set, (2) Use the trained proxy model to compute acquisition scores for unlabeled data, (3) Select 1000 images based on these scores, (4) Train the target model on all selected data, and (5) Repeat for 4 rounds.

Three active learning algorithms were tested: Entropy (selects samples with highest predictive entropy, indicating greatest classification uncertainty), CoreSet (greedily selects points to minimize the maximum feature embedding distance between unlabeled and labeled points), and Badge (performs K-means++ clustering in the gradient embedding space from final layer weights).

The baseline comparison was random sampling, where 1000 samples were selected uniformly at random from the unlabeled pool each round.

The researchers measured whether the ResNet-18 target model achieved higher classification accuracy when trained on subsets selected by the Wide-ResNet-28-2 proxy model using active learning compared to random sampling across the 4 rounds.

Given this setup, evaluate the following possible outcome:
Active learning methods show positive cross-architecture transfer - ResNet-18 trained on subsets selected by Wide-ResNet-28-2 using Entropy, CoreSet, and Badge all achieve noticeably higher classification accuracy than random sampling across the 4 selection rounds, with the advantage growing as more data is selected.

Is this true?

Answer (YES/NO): NO